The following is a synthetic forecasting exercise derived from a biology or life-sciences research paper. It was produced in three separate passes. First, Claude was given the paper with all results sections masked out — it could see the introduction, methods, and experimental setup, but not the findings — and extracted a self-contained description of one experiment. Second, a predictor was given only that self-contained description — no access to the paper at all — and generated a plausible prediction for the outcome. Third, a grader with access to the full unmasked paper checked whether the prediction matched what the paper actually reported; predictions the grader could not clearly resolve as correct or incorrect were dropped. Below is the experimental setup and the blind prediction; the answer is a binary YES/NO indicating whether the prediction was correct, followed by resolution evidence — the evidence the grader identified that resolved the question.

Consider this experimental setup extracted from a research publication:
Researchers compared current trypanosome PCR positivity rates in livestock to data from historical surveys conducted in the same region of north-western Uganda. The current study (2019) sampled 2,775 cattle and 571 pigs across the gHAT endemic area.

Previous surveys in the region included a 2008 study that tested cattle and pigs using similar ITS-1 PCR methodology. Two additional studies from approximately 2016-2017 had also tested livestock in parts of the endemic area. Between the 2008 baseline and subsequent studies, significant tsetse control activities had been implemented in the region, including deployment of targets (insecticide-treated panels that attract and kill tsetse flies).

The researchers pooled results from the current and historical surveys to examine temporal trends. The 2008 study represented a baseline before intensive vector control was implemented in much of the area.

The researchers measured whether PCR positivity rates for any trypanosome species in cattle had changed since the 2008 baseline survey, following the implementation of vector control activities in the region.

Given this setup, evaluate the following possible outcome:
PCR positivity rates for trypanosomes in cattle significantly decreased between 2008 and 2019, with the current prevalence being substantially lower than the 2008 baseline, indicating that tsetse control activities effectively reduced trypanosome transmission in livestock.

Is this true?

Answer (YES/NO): NO